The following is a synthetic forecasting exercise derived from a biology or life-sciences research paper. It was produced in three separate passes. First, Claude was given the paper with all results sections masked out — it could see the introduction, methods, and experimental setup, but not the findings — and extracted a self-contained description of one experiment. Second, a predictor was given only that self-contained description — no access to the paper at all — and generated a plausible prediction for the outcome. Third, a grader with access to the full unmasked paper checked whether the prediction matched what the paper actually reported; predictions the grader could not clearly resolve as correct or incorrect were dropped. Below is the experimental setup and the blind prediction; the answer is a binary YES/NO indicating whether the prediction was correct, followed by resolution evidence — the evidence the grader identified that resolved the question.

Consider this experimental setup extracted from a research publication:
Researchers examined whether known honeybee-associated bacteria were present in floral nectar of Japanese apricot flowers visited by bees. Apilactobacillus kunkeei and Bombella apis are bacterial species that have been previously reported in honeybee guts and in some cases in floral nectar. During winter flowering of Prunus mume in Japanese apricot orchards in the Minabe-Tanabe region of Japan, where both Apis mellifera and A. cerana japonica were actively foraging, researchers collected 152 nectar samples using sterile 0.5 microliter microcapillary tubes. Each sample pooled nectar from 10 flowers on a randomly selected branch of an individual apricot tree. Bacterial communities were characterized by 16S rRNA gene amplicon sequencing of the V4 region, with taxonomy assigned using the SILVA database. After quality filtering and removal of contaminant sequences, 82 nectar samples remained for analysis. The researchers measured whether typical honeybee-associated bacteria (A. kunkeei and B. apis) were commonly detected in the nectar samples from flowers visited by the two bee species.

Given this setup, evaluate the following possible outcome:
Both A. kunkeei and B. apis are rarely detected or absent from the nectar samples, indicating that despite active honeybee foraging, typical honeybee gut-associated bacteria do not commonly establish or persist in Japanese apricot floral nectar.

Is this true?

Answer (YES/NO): YES